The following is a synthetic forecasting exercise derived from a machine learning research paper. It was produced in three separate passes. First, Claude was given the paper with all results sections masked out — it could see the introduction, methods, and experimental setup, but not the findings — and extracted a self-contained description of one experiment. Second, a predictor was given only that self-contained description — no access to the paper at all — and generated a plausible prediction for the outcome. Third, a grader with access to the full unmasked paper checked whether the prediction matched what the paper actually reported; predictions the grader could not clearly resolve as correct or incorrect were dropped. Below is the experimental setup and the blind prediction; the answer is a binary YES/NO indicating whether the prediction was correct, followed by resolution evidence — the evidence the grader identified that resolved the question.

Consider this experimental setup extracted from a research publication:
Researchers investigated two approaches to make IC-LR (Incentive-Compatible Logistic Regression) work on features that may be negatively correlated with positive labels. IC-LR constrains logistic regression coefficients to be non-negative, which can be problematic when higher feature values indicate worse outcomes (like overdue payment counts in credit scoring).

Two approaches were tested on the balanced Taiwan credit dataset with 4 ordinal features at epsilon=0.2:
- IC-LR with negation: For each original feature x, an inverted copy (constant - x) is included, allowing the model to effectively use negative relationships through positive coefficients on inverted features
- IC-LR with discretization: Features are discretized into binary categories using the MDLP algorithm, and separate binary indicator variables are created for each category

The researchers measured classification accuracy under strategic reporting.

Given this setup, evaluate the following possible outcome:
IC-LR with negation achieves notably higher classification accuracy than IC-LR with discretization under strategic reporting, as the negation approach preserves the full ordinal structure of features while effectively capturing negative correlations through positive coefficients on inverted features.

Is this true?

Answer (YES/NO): NO